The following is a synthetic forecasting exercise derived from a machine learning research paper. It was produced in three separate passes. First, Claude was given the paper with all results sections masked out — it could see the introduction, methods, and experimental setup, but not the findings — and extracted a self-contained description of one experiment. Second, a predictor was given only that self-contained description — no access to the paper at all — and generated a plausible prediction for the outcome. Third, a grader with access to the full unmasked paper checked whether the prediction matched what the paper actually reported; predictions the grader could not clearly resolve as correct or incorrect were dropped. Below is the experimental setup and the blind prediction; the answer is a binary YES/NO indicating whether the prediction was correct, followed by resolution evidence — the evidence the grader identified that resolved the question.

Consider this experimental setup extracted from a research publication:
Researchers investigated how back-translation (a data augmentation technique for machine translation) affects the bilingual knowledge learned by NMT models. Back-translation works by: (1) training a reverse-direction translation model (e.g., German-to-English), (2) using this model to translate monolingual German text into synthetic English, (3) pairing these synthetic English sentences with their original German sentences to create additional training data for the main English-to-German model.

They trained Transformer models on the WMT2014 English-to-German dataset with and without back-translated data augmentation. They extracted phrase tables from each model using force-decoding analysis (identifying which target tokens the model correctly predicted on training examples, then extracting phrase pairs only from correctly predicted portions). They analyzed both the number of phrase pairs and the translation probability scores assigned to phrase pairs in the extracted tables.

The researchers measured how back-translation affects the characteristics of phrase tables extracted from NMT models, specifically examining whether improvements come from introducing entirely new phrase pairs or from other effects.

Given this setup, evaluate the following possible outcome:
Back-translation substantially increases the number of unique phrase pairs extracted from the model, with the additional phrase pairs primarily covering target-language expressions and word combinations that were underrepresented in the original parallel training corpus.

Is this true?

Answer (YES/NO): NO